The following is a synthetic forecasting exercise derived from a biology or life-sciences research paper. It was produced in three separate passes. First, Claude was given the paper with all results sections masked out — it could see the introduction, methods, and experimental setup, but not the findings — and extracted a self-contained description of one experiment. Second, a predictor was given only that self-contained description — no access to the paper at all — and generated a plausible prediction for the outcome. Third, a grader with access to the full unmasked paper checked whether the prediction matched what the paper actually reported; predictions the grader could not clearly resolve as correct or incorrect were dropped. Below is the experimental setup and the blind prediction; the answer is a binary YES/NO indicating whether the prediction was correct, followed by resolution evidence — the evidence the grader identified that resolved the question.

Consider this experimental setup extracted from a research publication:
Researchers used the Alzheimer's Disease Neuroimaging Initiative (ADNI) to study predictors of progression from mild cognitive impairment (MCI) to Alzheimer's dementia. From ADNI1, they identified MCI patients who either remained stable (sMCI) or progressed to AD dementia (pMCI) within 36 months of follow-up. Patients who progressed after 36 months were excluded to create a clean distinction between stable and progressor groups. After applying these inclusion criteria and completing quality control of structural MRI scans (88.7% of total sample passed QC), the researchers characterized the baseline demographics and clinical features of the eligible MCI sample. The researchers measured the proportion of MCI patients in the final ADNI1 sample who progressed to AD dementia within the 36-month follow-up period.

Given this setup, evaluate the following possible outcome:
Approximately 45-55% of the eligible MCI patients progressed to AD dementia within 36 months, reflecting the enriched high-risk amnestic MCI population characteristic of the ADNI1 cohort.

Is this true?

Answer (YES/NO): NO